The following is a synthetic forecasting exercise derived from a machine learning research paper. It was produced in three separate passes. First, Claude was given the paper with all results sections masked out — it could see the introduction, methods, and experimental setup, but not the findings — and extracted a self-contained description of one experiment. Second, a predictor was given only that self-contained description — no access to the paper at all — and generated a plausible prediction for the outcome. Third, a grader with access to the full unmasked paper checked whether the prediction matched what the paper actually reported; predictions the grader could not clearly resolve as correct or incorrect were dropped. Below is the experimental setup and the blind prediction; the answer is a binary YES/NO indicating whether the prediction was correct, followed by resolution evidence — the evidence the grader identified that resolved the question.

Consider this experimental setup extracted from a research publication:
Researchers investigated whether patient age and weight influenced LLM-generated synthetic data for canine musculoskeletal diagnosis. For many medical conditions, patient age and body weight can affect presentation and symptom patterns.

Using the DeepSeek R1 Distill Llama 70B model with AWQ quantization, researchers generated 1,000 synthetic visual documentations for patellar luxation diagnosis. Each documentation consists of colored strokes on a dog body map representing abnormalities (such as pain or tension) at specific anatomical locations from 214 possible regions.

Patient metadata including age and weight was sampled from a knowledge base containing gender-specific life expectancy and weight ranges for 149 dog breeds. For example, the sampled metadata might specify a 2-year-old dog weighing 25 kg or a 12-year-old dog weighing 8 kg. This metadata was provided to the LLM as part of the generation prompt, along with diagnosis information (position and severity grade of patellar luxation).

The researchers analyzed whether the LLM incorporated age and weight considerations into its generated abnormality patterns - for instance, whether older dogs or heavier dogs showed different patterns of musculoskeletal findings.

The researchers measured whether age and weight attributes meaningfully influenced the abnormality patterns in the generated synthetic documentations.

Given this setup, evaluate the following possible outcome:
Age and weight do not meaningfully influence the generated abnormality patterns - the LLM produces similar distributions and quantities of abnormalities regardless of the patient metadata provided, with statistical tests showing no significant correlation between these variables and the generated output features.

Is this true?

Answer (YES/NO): NO